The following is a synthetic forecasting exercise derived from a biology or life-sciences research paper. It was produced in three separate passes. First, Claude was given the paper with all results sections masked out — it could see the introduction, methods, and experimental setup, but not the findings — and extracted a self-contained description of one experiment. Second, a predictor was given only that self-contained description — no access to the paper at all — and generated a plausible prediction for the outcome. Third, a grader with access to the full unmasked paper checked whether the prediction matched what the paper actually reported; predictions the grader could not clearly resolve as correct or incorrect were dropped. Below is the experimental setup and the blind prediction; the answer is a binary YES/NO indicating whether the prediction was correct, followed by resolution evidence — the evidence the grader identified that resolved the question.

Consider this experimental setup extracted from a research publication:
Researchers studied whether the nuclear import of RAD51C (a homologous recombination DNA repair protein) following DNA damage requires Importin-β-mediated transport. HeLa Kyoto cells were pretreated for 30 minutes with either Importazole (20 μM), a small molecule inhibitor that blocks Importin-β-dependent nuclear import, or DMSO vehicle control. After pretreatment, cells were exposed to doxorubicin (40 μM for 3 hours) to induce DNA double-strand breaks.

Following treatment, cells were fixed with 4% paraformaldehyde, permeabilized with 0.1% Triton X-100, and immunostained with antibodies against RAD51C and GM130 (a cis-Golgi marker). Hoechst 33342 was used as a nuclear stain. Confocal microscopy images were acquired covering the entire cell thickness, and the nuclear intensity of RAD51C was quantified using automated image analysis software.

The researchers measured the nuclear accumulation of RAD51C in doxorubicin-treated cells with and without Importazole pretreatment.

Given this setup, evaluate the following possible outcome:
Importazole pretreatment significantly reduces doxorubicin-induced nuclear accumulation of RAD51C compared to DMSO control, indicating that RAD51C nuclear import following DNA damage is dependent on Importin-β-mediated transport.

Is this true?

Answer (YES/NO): YES